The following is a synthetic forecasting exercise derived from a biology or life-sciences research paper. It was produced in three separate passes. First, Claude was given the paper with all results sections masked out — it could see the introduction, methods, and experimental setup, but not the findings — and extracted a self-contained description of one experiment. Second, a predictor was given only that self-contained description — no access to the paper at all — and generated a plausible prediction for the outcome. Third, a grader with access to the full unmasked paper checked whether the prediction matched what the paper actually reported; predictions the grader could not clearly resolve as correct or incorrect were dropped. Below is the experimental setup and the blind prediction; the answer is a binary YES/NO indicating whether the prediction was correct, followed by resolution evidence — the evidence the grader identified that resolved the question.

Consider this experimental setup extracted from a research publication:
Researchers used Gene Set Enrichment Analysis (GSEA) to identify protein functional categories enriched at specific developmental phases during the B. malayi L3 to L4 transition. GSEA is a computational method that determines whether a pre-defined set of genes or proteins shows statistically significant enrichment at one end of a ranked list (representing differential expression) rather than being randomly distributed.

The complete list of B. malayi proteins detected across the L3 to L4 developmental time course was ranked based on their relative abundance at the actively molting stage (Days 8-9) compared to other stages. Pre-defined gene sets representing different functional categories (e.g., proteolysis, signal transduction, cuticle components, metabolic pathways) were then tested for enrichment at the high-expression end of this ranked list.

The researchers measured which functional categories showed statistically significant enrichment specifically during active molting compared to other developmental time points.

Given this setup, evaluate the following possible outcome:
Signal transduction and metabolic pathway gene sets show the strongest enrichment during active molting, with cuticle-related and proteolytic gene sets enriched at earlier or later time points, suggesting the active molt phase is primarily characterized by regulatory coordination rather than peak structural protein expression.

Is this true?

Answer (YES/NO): NO